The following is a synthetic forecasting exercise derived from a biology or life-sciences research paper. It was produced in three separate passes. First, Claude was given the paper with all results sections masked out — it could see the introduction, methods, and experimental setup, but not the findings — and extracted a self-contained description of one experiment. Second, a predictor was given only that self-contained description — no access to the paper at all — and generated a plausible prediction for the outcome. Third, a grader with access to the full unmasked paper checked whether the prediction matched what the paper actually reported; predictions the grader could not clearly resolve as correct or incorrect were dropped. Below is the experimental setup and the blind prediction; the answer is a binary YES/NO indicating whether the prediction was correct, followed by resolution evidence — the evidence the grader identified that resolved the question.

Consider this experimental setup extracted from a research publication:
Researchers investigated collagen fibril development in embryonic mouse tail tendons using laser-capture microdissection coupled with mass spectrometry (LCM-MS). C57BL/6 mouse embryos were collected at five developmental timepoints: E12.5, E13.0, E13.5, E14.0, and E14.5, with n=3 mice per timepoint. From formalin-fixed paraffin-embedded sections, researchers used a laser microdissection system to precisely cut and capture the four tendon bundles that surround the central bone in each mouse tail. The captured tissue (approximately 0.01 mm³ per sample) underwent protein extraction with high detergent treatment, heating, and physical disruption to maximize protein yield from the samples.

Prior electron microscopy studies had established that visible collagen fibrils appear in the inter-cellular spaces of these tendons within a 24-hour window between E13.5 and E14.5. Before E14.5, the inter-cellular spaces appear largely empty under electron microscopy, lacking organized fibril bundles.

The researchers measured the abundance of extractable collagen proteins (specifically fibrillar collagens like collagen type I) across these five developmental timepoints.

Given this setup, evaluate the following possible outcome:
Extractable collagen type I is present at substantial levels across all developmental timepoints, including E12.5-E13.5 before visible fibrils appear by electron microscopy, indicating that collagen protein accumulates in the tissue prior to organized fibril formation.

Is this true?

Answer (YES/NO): YES